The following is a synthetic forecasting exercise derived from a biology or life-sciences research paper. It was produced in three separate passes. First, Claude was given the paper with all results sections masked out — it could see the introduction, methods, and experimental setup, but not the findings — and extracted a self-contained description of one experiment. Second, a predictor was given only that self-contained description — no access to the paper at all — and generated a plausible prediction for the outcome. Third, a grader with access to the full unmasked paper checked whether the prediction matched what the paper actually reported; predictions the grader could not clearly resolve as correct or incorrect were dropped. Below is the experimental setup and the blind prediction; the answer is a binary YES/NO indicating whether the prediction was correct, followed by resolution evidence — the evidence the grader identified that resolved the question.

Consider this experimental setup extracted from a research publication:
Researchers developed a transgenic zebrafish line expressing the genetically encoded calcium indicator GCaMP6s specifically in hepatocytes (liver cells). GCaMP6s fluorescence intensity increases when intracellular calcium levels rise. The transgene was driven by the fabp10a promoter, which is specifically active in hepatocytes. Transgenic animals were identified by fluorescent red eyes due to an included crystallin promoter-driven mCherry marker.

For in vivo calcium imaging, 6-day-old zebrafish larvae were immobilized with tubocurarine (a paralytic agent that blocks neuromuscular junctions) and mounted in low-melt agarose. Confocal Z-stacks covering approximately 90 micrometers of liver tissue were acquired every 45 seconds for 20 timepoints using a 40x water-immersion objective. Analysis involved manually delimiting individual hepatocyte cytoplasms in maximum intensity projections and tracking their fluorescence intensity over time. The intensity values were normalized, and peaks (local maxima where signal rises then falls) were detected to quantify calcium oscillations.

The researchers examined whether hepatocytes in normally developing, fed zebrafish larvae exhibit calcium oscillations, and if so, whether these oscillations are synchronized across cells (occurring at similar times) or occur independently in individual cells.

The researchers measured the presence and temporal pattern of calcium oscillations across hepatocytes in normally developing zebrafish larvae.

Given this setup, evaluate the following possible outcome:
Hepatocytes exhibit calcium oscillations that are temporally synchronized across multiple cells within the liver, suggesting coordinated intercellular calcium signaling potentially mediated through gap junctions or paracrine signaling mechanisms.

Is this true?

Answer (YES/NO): YES